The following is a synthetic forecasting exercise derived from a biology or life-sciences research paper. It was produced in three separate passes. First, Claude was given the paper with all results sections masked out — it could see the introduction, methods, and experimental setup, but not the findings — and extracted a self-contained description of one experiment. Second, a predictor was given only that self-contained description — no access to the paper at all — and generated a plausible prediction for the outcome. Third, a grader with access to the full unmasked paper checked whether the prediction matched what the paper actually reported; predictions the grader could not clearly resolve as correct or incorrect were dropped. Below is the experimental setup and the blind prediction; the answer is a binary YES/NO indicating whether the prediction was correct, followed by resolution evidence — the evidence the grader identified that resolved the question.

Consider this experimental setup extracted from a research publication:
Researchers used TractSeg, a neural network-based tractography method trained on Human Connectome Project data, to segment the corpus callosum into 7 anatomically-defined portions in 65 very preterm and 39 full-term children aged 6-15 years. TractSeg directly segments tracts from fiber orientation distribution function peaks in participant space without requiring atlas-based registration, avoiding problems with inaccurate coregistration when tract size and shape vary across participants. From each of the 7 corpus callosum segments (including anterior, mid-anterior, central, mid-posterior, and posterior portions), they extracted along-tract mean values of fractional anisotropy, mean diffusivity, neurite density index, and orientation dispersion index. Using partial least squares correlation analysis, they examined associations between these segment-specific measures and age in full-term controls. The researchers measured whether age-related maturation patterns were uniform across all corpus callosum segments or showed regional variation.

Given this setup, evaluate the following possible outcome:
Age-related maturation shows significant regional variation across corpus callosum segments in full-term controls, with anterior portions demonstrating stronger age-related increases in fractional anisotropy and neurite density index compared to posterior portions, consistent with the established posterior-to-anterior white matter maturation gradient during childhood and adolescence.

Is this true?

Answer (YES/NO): NO